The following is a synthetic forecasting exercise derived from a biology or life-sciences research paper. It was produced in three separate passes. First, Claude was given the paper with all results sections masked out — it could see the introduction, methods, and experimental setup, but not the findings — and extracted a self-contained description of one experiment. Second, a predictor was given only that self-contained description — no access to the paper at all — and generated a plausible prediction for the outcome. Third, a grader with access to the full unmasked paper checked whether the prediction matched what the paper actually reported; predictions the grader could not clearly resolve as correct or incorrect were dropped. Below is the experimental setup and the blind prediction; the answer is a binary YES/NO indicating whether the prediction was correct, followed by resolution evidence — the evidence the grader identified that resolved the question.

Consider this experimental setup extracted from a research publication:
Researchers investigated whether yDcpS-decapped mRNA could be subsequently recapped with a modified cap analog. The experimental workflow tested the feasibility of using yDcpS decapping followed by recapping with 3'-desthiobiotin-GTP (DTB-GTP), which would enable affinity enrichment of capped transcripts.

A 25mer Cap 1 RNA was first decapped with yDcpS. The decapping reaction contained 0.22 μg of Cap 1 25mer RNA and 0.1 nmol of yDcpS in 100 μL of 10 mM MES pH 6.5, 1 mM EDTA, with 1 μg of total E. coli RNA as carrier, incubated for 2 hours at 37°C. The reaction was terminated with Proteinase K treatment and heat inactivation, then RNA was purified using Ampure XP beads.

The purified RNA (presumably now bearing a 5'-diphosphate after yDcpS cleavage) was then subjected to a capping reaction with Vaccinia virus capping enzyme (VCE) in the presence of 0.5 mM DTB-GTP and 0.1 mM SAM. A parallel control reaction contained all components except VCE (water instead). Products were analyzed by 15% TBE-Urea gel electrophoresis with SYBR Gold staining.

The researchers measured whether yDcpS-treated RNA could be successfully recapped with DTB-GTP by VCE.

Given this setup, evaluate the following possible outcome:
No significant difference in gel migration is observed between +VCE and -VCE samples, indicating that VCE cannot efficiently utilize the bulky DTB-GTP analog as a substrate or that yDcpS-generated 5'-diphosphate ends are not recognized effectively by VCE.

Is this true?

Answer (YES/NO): NO